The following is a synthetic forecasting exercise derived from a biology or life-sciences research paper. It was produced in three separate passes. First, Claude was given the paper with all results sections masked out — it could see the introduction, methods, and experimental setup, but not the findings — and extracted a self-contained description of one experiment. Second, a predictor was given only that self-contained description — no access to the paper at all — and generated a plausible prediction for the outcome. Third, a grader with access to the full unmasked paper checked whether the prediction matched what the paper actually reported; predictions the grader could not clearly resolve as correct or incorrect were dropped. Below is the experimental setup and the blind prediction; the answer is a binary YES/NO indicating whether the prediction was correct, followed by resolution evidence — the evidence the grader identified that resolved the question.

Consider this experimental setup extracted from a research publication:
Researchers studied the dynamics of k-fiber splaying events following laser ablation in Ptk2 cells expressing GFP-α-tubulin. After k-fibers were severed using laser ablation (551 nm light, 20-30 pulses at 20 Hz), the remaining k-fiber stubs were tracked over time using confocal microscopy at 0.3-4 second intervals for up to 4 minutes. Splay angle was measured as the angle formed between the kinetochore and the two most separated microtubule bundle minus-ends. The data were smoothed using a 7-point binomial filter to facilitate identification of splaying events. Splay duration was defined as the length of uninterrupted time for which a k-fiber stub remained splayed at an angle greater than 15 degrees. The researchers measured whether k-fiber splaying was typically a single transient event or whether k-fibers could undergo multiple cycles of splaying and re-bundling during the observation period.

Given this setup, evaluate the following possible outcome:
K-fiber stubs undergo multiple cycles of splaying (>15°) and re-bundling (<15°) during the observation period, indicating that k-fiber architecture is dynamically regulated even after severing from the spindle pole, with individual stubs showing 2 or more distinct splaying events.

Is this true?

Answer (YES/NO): YES